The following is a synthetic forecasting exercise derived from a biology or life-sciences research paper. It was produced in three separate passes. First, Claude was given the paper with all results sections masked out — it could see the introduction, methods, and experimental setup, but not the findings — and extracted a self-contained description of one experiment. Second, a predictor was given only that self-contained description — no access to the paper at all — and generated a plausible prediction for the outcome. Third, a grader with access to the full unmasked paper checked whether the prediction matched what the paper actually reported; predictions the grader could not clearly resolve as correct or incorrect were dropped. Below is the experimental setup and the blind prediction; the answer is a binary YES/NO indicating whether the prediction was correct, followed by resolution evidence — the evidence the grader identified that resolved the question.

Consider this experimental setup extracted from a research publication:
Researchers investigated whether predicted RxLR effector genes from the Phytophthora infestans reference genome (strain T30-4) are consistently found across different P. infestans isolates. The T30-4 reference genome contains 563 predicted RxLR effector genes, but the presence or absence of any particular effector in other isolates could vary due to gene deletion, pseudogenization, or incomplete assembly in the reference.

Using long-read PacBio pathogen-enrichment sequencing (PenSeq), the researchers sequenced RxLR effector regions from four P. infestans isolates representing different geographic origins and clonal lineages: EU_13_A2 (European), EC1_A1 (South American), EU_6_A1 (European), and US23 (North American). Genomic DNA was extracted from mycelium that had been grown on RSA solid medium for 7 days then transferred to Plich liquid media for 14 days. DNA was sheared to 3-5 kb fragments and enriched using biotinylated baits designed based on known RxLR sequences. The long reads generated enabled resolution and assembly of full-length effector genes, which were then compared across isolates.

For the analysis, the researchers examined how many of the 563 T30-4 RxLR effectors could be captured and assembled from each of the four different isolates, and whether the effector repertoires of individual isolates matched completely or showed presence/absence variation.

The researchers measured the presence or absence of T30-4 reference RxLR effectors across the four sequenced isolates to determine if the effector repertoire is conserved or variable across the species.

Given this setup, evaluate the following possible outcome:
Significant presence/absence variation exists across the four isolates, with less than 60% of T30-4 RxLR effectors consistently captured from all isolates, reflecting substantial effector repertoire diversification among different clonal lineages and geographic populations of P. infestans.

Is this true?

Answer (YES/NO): NO